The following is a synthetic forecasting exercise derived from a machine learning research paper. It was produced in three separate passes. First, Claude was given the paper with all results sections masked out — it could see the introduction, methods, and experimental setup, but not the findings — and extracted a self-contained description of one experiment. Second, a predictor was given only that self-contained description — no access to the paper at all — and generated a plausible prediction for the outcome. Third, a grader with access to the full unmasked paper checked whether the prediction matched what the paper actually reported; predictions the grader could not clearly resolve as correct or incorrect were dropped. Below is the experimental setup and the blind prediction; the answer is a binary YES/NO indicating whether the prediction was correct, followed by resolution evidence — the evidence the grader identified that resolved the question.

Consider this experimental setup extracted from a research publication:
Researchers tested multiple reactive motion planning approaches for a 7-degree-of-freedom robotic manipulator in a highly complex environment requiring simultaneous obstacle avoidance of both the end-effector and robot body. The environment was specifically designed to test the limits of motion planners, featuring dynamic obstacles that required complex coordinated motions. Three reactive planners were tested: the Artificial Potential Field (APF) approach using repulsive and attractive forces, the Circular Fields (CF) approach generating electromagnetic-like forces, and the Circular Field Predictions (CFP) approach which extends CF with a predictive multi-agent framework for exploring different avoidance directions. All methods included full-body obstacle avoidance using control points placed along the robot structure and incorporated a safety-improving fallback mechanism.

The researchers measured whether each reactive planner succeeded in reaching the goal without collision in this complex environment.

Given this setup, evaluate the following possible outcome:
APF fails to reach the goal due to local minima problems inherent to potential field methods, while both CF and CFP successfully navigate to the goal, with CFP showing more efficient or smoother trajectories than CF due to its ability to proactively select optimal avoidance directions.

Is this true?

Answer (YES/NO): NO